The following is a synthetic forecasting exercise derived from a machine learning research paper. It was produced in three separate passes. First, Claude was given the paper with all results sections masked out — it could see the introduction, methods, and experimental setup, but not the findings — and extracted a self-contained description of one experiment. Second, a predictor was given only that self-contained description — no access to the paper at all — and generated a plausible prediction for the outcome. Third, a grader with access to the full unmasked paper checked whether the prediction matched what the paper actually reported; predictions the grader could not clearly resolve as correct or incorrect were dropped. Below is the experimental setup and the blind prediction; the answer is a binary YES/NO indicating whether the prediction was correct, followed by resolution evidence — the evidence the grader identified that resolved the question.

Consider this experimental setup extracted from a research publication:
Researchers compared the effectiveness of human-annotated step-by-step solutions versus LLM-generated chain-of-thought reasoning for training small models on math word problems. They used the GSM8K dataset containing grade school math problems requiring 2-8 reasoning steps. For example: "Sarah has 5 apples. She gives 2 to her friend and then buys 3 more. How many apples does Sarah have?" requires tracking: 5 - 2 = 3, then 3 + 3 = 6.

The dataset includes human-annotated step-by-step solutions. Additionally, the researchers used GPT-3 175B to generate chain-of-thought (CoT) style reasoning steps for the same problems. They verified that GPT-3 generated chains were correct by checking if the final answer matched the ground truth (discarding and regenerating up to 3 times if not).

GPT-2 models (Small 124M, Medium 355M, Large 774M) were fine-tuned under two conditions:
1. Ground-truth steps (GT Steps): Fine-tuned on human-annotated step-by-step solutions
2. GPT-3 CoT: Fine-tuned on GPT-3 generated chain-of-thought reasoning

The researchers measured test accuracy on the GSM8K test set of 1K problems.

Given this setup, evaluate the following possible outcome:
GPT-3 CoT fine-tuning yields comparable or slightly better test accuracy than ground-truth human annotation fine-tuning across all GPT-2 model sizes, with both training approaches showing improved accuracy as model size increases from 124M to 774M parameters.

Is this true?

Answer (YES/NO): NO